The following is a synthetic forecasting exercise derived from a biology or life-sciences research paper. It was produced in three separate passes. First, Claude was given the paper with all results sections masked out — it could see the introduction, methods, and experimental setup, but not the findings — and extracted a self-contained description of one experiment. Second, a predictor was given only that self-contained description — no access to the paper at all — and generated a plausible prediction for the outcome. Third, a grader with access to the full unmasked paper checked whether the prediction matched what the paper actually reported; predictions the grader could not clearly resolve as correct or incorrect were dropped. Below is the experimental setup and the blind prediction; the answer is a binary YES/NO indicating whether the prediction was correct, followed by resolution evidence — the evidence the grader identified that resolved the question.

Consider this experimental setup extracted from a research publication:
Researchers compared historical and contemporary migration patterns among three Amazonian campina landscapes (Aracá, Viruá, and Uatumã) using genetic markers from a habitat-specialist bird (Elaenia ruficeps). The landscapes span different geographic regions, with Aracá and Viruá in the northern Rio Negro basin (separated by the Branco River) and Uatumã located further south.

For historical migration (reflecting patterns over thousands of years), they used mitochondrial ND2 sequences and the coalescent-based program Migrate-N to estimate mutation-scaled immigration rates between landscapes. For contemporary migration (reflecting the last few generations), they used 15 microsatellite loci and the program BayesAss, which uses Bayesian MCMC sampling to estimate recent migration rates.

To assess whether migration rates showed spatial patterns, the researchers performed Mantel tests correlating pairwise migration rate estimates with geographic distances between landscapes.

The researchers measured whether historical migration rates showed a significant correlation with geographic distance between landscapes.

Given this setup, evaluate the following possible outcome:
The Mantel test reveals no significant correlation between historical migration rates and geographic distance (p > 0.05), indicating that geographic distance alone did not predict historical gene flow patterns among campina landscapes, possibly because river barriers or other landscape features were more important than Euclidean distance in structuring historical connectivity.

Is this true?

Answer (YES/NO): YES